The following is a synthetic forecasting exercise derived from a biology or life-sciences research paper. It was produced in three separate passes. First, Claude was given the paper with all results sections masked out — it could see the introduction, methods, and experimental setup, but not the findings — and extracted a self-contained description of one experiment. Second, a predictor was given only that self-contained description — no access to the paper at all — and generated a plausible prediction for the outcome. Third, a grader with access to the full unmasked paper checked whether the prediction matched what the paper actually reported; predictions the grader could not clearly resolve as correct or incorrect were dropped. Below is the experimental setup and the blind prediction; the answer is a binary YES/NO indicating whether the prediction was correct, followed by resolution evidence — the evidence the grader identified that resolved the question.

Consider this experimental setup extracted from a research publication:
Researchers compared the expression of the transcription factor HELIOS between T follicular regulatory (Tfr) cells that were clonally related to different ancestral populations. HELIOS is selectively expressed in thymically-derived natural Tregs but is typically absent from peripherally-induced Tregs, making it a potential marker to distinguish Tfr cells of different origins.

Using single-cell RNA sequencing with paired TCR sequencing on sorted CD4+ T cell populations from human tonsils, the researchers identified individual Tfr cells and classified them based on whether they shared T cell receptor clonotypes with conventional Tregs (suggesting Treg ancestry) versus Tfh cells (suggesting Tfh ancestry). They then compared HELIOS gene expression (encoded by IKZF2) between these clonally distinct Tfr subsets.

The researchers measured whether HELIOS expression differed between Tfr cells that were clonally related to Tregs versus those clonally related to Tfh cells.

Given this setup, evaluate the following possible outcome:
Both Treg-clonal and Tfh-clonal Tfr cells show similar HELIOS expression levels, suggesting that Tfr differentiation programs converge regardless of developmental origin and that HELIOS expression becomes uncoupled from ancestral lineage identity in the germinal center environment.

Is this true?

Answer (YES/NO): NO